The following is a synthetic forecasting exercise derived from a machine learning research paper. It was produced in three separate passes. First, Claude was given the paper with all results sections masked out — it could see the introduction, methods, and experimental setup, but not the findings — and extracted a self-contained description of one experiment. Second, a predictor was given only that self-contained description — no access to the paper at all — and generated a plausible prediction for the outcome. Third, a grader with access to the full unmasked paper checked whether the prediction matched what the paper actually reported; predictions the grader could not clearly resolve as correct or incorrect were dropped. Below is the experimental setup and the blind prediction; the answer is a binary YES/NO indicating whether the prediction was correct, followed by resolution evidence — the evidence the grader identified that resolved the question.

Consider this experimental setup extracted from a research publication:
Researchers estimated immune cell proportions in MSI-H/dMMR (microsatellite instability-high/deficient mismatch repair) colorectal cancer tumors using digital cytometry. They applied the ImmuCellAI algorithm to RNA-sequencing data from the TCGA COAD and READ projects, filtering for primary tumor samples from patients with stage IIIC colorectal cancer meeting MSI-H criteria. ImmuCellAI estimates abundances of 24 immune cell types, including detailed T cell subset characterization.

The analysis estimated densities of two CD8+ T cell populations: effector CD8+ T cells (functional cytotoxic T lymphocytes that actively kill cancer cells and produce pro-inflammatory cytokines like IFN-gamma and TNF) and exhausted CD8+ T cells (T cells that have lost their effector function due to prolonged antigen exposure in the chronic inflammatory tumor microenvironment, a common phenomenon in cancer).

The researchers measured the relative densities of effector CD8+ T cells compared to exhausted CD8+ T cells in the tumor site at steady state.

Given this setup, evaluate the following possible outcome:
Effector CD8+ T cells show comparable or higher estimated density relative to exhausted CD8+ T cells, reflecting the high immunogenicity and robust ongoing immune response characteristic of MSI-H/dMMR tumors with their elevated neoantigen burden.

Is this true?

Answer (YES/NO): YES